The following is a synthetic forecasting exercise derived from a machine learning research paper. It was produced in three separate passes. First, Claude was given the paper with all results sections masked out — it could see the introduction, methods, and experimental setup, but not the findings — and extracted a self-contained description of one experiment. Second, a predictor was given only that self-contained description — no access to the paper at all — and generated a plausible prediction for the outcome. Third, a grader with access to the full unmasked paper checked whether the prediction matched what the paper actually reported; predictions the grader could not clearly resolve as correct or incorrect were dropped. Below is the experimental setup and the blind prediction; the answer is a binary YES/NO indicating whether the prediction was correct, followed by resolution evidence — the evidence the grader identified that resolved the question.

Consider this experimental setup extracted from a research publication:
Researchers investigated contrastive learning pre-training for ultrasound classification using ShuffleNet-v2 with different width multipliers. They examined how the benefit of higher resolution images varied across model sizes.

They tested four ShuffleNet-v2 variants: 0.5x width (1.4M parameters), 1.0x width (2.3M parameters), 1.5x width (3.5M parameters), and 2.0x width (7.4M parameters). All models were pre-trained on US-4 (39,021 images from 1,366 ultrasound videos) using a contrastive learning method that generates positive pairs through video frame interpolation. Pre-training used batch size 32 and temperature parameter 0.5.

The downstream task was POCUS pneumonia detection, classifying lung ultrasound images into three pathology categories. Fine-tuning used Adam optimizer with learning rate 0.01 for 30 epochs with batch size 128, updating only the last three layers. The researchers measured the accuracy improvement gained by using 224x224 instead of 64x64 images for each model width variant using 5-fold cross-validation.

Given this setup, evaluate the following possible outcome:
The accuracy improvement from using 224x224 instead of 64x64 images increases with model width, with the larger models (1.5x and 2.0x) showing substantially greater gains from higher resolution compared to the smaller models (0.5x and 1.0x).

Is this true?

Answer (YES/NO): NO